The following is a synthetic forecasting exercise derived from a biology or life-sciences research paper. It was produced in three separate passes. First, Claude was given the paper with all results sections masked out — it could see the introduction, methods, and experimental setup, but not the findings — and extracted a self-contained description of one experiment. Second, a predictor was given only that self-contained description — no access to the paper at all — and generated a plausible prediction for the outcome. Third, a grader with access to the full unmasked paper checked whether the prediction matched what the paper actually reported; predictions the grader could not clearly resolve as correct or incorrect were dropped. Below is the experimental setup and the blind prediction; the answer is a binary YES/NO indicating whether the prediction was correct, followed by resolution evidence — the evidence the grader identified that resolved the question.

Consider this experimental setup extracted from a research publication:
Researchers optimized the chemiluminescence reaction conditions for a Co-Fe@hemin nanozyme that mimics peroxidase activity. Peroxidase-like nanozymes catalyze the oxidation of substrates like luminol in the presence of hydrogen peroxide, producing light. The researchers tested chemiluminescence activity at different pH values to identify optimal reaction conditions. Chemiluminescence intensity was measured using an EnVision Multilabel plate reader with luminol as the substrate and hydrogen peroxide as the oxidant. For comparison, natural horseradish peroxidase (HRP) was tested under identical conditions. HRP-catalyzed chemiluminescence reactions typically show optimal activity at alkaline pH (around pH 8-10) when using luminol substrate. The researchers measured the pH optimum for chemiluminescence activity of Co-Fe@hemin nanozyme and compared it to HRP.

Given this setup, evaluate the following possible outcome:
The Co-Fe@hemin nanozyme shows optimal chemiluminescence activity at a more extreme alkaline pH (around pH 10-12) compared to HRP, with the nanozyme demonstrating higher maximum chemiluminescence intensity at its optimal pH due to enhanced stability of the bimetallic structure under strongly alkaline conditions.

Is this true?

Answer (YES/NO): NO